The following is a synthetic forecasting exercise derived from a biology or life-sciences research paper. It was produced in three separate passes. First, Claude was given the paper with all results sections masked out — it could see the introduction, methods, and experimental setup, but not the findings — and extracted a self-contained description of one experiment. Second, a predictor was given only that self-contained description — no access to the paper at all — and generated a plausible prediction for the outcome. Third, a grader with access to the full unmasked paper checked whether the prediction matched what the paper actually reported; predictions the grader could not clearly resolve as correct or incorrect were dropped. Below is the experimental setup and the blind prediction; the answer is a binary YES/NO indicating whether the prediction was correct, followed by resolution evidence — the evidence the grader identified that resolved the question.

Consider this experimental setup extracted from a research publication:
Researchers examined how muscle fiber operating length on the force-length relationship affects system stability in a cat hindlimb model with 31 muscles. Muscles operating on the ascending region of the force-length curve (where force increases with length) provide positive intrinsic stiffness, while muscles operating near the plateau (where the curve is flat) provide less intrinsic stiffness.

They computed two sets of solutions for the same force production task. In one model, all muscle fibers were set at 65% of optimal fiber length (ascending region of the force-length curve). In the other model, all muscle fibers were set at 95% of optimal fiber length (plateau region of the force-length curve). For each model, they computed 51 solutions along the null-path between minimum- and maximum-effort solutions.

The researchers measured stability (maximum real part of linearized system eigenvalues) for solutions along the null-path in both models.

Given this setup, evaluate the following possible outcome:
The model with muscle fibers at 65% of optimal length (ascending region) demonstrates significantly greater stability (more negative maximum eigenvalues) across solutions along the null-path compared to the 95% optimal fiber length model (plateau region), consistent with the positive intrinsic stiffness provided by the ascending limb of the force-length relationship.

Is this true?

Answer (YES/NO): YES